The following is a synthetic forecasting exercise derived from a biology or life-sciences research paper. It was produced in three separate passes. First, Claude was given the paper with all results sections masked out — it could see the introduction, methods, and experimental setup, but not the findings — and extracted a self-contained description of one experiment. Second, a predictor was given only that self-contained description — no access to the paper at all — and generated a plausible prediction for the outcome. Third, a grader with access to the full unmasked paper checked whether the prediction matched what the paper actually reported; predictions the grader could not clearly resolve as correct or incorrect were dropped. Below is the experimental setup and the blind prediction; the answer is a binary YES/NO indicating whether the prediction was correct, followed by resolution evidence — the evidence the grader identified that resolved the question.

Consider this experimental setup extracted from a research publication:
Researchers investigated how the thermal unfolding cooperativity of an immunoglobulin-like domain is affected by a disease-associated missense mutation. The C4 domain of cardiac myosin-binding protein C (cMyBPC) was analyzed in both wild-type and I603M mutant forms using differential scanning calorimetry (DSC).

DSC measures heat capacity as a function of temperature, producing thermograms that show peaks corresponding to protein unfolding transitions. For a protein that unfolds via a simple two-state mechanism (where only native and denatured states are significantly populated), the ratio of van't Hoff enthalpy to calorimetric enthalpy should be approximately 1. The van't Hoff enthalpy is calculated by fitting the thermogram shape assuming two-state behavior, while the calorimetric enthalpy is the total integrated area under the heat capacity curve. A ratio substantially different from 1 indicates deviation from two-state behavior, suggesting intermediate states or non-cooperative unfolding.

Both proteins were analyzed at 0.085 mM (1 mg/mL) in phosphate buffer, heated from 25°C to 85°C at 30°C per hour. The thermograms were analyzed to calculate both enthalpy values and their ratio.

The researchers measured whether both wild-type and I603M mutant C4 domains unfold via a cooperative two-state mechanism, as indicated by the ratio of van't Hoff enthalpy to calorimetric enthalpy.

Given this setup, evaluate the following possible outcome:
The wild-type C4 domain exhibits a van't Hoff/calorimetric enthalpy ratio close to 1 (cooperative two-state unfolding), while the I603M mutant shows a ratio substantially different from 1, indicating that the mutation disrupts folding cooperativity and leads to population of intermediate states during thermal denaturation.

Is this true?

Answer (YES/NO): NO